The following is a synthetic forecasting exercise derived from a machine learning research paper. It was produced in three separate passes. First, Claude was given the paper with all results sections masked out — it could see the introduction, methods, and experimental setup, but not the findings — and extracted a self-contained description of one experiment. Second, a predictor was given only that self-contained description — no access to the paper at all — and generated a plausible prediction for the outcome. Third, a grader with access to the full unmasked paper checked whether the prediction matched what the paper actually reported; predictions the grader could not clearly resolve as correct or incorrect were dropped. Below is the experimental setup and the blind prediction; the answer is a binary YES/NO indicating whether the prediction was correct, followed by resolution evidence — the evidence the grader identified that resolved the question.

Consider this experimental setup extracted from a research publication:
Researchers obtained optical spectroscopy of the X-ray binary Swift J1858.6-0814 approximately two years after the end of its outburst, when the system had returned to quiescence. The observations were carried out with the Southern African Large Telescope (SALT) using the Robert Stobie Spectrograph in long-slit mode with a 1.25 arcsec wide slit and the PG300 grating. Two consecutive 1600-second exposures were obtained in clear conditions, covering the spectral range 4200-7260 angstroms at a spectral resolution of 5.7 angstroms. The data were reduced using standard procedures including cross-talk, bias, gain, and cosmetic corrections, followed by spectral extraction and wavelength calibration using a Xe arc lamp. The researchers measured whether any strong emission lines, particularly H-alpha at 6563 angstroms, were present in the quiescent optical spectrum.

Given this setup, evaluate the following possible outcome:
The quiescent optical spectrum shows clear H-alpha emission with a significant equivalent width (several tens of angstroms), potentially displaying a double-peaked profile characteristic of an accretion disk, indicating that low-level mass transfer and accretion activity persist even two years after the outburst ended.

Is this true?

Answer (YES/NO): NO